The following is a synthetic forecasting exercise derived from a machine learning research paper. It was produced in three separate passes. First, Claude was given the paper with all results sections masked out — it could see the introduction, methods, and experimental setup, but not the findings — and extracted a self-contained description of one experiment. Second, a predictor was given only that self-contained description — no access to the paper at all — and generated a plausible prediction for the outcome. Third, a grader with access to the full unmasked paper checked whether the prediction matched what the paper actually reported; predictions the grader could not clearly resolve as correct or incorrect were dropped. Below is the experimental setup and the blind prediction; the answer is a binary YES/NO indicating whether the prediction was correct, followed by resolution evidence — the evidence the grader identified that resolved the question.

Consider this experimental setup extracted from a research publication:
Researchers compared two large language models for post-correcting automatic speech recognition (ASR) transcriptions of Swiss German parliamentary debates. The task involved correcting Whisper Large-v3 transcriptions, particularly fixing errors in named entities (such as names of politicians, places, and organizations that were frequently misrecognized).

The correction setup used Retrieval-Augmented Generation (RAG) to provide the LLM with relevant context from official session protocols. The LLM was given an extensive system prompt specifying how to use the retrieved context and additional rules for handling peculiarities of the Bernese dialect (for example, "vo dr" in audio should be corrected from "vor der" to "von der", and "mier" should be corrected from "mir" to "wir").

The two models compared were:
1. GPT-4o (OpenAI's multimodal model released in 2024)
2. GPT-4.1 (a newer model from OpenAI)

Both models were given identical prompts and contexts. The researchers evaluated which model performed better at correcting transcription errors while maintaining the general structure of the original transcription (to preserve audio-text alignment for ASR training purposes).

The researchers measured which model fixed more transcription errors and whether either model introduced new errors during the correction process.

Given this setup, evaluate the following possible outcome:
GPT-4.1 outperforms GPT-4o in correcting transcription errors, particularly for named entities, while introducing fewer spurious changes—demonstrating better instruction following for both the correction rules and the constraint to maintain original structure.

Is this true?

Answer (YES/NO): NO